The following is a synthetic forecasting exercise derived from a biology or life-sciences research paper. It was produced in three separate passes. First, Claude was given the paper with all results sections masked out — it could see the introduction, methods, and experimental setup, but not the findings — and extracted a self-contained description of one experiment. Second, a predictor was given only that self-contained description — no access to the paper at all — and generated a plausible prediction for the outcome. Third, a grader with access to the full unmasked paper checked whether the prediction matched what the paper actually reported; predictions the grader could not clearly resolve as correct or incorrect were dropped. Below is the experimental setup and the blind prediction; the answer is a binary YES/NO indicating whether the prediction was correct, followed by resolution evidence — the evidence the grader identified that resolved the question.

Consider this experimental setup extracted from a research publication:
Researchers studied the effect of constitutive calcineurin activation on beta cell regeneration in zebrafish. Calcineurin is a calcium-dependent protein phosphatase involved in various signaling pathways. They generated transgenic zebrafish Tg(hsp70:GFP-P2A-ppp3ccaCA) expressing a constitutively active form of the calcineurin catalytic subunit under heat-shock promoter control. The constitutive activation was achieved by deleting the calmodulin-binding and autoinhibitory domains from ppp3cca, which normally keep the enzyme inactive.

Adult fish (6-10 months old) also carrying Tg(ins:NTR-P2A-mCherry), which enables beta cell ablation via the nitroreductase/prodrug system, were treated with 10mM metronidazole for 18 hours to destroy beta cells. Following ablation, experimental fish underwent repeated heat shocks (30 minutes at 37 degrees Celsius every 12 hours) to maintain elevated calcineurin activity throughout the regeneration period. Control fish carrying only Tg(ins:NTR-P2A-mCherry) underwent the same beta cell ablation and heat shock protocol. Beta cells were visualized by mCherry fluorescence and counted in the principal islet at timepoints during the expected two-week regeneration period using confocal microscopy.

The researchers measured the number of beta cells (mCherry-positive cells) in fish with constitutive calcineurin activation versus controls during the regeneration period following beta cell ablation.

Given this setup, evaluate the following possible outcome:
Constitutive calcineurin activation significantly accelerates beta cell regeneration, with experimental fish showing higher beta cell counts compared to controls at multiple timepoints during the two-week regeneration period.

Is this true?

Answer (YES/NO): NO